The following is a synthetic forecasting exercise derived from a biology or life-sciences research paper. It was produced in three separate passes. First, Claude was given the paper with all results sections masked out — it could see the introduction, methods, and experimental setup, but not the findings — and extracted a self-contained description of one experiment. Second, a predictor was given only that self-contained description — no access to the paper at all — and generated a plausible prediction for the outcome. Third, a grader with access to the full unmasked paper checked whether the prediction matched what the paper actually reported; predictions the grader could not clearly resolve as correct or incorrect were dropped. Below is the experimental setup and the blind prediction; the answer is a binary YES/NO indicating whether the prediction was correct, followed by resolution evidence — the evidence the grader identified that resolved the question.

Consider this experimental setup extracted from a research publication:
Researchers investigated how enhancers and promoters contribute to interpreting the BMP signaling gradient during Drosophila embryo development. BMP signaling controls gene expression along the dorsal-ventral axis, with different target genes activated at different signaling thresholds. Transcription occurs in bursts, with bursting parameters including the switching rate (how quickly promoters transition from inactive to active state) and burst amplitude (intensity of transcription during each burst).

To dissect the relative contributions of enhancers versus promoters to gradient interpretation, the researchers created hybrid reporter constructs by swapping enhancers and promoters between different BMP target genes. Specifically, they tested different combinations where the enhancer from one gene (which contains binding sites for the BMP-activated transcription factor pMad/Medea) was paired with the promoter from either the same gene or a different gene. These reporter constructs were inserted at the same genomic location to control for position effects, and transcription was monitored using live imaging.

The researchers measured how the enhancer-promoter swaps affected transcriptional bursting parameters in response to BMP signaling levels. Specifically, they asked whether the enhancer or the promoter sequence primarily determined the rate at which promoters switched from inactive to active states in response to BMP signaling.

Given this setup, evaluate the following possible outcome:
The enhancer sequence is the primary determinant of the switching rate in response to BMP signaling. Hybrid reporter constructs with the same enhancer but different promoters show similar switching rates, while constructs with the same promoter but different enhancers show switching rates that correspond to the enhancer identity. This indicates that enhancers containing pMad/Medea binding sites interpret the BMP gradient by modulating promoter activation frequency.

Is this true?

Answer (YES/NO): YES